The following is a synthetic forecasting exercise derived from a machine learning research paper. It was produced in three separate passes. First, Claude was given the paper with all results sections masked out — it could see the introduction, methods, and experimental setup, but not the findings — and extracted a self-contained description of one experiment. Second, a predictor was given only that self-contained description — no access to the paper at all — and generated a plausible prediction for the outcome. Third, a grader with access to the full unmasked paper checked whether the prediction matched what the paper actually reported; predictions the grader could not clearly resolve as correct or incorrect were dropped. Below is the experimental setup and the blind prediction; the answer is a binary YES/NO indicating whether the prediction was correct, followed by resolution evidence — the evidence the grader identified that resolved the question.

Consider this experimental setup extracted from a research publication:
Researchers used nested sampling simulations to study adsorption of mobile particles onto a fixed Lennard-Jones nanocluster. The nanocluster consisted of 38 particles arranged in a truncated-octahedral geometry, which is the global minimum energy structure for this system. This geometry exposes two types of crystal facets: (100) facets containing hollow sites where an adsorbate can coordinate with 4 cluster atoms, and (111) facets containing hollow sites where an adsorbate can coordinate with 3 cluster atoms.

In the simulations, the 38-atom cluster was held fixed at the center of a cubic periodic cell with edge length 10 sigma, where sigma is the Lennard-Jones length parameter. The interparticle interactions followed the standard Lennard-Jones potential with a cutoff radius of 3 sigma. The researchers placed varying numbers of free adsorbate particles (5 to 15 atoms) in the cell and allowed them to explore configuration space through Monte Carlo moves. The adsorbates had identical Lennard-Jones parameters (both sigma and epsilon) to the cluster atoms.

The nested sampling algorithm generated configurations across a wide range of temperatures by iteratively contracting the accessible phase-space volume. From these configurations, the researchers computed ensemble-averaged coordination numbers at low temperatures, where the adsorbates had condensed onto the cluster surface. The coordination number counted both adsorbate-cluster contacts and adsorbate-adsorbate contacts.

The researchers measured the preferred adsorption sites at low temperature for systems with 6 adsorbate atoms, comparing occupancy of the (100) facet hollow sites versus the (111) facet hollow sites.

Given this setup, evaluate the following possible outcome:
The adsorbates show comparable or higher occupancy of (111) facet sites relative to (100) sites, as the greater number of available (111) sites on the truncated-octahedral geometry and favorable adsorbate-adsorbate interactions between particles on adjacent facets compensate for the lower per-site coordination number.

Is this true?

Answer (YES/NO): YES